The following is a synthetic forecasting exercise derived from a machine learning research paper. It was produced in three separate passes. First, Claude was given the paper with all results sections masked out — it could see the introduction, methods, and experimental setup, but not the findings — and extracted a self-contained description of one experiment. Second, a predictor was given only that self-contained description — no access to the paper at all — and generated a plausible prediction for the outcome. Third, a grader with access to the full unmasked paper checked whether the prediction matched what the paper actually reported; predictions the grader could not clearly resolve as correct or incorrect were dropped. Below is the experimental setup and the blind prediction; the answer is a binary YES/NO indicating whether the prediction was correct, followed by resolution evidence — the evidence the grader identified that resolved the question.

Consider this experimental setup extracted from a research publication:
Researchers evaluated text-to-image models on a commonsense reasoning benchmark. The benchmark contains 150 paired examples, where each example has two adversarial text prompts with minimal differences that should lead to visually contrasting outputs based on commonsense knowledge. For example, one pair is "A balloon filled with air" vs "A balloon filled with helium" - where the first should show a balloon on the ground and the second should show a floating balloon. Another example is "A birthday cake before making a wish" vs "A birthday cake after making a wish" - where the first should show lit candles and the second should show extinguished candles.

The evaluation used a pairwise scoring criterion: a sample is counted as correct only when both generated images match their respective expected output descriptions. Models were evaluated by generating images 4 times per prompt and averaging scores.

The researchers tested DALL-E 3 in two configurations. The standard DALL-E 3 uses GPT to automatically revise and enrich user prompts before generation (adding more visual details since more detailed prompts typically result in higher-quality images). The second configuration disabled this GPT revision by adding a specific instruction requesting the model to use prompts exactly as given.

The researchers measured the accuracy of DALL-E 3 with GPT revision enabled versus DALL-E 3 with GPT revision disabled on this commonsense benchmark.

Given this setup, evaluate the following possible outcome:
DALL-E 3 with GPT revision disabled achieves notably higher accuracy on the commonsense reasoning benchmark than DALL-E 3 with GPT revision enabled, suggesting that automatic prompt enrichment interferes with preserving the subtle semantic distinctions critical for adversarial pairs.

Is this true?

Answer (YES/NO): NO